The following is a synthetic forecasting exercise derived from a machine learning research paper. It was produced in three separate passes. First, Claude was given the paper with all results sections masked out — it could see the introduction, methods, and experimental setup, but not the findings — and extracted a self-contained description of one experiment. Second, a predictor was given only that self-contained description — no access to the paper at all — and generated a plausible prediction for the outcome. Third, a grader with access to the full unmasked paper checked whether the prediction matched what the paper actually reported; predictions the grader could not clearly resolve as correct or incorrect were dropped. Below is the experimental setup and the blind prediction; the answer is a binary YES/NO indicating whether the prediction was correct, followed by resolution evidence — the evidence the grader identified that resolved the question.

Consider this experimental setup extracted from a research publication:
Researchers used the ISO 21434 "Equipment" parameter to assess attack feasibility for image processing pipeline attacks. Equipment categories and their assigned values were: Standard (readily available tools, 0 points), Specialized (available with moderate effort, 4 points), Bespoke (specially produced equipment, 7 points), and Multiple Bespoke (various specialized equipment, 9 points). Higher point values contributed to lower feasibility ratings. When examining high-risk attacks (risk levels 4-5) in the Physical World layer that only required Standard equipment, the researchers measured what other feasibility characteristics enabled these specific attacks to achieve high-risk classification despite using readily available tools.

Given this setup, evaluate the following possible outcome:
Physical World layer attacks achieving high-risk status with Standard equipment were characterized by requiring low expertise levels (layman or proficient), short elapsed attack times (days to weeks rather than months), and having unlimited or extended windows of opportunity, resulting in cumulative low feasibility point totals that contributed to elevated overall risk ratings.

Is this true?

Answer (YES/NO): NO